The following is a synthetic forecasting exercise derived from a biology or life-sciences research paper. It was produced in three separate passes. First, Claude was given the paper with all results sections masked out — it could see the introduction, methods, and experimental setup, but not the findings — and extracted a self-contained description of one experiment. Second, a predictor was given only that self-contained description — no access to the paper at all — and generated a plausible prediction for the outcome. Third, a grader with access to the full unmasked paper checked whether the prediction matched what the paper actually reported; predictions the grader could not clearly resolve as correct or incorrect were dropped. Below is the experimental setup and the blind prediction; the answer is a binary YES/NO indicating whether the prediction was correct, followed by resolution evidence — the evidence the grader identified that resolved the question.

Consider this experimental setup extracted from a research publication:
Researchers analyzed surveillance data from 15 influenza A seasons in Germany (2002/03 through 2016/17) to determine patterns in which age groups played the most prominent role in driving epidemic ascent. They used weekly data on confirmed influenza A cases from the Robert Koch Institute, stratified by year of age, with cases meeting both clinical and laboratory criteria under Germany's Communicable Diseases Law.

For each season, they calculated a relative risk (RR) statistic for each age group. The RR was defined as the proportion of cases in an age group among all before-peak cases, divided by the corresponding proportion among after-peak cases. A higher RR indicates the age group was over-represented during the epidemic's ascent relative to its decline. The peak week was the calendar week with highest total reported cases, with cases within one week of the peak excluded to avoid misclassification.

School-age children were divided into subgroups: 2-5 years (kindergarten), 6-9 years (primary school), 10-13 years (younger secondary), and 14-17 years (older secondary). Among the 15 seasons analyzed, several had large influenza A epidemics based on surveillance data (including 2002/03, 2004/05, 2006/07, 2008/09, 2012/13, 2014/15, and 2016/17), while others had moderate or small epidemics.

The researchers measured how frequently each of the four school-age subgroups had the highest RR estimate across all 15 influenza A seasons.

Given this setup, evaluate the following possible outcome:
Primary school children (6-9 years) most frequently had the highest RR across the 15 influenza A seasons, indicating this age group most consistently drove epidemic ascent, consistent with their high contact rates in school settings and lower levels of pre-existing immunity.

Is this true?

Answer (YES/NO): NO